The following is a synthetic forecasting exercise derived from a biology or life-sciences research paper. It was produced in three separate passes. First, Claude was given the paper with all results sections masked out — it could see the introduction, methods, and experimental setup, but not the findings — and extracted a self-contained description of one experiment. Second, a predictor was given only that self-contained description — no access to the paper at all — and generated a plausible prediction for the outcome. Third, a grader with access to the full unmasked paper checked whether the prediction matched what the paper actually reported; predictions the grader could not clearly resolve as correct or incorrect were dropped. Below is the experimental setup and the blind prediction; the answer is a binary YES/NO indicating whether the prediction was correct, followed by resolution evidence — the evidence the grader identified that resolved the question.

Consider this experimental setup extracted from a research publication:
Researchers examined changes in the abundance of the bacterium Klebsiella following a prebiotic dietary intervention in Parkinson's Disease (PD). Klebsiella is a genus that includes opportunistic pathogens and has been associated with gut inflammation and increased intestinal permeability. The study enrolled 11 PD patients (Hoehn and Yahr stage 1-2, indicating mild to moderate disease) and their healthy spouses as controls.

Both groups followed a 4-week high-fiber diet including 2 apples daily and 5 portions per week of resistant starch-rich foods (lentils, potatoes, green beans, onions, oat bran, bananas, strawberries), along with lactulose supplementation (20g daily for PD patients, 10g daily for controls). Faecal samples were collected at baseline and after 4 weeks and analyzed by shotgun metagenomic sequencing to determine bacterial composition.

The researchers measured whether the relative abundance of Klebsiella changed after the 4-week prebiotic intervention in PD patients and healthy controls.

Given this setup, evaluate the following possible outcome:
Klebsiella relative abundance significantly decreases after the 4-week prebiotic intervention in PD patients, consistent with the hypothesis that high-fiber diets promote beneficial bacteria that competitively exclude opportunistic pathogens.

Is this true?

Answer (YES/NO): NO